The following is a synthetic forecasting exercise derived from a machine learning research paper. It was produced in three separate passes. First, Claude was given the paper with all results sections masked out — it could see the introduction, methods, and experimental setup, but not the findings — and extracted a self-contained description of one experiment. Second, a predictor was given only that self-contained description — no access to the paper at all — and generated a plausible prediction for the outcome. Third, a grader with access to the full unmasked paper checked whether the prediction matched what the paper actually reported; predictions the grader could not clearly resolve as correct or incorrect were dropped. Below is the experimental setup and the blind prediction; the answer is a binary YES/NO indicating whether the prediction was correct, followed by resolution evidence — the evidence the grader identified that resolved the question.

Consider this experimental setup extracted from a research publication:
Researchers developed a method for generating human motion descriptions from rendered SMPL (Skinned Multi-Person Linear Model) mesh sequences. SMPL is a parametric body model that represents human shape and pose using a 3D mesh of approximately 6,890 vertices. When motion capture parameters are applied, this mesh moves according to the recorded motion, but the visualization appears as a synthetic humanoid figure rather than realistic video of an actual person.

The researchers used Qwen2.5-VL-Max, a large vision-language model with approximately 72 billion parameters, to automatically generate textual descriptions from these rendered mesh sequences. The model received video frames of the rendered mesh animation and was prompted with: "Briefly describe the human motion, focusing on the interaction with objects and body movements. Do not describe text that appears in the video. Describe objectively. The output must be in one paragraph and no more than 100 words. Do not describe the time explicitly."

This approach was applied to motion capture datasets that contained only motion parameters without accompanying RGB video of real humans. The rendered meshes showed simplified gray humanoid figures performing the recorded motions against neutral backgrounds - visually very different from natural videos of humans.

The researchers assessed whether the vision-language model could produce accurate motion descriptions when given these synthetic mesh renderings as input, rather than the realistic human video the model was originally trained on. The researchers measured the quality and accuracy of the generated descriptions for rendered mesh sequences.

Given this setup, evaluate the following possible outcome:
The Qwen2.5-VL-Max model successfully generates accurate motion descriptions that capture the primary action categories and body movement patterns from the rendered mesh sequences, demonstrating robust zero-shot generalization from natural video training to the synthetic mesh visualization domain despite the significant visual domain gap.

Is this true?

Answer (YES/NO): YES